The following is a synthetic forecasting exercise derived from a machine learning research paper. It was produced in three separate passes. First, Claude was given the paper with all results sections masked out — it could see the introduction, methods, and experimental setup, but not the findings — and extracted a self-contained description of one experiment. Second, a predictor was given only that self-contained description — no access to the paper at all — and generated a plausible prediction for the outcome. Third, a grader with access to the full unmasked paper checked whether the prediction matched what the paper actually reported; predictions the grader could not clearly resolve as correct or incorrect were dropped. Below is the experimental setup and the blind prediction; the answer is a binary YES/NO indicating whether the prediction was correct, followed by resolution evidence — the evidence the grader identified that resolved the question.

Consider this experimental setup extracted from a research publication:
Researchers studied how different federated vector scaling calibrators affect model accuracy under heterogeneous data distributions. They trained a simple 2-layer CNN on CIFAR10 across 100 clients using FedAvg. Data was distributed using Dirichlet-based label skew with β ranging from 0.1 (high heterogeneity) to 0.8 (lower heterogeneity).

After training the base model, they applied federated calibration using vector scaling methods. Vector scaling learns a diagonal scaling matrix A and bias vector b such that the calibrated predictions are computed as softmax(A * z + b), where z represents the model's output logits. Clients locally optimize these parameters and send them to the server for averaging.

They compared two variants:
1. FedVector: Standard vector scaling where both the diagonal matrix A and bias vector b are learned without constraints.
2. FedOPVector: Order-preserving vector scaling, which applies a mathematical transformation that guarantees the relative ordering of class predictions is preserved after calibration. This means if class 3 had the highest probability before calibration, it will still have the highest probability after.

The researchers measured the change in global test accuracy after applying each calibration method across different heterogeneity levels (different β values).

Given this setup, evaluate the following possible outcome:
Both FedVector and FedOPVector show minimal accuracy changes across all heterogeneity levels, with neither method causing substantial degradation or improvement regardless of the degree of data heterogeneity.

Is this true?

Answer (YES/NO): NO